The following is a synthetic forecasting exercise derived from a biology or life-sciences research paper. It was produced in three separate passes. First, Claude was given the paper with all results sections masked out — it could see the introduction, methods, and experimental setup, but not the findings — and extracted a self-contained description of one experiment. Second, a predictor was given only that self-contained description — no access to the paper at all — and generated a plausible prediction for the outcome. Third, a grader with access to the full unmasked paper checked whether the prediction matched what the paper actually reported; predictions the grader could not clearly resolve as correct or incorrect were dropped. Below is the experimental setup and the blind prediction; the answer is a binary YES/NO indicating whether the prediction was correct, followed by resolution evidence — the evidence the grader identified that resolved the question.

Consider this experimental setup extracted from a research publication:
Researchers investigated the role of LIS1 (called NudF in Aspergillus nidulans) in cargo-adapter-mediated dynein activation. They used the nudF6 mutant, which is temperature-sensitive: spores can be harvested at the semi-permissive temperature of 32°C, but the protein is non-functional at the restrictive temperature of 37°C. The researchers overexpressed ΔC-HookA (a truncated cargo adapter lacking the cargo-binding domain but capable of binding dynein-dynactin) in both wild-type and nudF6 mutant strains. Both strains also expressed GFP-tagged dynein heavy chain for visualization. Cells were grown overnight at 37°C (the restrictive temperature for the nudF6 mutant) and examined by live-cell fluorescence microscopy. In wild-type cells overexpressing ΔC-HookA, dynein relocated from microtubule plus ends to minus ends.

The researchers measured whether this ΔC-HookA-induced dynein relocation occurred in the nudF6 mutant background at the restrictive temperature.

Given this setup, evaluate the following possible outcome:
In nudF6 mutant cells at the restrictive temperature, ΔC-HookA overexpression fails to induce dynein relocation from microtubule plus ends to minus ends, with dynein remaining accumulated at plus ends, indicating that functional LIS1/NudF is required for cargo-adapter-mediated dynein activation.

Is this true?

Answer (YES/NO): YES